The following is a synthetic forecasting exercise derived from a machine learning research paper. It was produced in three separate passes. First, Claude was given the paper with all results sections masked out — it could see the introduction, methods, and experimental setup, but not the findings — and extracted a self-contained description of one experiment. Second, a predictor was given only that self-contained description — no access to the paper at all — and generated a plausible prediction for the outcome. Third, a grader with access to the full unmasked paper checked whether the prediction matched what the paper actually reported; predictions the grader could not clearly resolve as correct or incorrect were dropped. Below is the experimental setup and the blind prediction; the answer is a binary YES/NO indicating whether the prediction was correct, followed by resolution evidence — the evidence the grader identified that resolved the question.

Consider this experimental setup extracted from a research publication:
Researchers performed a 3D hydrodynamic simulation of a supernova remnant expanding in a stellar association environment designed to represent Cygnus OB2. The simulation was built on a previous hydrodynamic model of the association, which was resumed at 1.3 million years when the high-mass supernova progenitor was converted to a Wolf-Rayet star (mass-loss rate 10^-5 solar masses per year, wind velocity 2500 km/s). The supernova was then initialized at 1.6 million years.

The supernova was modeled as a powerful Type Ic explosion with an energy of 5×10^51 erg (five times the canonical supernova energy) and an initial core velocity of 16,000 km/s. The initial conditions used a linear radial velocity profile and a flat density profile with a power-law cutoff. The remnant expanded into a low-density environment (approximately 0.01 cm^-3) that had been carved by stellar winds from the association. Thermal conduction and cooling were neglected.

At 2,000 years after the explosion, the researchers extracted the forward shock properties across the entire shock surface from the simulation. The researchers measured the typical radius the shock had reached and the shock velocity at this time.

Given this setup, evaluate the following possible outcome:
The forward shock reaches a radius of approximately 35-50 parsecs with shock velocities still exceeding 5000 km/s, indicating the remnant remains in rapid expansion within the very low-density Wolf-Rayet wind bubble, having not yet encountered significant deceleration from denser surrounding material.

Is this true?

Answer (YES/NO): NO